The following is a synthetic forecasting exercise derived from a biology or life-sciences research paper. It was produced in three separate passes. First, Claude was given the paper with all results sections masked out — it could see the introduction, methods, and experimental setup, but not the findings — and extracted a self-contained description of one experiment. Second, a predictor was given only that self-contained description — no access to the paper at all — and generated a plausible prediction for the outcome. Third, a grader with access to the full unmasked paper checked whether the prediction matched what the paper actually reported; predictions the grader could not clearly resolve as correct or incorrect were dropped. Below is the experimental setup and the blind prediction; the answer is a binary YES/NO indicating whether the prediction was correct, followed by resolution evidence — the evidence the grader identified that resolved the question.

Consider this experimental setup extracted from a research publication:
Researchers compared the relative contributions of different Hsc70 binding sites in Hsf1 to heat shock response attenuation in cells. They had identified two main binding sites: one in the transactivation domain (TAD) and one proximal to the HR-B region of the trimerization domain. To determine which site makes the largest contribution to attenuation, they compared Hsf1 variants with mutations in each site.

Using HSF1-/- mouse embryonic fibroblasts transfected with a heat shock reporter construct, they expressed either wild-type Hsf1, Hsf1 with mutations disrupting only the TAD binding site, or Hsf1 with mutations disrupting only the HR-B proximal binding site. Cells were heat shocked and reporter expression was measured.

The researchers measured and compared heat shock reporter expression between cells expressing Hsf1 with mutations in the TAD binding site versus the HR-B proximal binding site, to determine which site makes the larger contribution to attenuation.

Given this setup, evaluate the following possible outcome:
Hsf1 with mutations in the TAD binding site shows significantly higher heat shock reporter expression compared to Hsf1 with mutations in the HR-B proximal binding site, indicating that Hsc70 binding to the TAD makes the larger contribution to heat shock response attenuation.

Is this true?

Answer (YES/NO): NO